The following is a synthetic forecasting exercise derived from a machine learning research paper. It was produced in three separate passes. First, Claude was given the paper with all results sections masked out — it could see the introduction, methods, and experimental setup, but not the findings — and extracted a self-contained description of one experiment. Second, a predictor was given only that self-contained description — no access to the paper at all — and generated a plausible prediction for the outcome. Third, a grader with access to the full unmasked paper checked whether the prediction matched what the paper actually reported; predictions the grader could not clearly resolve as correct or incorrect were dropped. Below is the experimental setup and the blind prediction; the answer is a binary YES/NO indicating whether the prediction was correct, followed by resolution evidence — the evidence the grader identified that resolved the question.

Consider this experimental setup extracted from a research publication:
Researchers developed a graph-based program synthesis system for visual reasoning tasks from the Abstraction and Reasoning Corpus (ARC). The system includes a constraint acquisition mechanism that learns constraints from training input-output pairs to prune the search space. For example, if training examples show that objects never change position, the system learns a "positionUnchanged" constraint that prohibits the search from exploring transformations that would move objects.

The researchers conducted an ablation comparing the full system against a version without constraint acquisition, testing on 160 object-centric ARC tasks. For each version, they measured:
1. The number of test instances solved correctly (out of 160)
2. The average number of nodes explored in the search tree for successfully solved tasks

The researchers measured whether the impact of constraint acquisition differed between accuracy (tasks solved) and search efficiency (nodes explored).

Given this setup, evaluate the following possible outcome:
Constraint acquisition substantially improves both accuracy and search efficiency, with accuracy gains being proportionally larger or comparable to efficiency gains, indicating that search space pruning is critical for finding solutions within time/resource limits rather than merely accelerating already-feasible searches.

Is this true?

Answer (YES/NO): NO